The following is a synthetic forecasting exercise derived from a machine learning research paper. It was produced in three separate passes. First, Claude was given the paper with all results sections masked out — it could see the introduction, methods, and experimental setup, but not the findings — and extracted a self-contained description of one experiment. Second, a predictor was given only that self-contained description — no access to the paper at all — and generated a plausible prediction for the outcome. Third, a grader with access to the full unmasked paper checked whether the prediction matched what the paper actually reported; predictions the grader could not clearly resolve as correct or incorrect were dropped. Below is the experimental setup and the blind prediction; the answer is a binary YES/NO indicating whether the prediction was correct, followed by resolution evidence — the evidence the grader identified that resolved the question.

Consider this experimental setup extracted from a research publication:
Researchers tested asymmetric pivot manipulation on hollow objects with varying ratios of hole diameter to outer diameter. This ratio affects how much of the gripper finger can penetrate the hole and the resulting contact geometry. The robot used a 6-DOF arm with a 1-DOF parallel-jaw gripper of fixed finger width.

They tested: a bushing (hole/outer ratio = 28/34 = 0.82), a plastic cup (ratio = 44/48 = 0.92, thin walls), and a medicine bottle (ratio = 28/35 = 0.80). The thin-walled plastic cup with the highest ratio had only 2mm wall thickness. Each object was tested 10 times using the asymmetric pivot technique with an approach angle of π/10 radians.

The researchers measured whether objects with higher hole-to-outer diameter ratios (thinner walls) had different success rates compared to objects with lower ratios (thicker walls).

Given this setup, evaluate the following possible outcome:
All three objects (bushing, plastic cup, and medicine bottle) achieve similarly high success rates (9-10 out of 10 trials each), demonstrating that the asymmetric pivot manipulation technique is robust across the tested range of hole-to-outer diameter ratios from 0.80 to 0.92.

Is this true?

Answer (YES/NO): NO